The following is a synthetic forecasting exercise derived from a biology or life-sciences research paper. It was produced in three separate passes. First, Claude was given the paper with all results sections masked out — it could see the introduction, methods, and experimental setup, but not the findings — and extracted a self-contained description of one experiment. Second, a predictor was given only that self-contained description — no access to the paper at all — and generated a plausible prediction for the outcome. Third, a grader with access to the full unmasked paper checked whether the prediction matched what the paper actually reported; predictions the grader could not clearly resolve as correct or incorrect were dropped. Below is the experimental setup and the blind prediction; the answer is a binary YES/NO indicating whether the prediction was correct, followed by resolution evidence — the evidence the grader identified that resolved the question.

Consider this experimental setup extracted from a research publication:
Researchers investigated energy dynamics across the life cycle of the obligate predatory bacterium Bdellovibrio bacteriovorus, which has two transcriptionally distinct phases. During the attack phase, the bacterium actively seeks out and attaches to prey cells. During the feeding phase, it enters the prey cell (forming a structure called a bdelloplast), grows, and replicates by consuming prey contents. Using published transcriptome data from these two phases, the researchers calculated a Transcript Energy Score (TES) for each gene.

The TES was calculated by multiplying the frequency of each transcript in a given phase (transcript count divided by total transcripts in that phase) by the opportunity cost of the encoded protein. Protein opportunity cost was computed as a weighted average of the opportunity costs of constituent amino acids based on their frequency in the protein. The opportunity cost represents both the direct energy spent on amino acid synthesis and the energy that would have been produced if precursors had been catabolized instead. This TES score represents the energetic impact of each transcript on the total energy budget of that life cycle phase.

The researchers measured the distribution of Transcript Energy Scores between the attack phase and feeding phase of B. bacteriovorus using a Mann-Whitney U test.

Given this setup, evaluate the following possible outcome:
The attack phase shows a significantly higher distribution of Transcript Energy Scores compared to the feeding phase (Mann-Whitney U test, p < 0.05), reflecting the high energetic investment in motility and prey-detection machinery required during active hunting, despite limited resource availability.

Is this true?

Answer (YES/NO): YES